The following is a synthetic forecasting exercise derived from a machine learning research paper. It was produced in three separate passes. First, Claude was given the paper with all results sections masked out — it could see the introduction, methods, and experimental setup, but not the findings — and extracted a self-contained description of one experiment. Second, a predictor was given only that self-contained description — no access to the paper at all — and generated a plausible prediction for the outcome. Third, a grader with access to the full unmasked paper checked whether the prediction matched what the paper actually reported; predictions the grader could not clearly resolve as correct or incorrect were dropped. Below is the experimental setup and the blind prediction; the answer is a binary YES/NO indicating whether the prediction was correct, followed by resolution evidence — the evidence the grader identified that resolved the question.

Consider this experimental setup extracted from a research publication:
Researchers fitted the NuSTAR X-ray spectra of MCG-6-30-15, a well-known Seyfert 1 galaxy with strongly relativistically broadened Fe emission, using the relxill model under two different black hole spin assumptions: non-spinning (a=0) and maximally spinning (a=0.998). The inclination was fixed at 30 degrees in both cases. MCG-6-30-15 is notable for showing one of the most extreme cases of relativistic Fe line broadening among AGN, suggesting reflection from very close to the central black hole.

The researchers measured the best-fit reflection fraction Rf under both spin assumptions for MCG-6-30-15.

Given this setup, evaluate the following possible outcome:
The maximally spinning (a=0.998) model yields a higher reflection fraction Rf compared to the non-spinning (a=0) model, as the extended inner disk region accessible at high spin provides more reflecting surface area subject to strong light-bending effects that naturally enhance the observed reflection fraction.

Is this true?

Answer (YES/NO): NO